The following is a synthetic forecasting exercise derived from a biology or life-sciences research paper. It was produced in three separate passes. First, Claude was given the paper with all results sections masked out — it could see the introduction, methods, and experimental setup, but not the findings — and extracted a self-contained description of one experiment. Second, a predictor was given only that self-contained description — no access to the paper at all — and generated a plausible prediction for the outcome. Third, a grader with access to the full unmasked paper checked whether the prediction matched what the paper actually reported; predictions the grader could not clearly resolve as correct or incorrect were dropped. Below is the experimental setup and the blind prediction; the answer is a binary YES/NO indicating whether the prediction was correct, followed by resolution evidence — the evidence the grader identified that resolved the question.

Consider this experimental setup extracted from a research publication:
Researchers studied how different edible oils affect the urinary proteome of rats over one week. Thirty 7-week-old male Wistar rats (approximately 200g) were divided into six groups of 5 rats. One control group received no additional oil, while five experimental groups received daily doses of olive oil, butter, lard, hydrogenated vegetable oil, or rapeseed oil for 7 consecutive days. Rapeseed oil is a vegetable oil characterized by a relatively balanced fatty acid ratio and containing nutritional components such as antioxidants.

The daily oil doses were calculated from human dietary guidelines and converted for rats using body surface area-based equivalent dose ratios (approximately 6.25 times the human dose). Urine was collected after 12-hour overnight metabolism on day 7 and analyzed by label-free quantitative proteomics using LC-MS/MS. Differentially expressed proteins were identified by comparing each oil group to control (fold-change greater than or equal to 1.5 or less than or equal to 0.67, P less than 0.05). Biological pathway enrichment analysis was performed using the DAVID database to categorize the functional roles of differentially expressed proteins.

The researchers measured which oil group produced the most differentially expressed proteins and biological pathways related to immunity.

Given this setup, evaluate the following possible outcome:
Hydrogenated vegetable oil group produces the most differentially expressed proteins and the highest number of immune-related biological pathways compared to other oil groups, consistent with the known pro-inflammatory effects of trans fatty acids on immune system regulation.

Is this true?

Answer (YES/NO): NO